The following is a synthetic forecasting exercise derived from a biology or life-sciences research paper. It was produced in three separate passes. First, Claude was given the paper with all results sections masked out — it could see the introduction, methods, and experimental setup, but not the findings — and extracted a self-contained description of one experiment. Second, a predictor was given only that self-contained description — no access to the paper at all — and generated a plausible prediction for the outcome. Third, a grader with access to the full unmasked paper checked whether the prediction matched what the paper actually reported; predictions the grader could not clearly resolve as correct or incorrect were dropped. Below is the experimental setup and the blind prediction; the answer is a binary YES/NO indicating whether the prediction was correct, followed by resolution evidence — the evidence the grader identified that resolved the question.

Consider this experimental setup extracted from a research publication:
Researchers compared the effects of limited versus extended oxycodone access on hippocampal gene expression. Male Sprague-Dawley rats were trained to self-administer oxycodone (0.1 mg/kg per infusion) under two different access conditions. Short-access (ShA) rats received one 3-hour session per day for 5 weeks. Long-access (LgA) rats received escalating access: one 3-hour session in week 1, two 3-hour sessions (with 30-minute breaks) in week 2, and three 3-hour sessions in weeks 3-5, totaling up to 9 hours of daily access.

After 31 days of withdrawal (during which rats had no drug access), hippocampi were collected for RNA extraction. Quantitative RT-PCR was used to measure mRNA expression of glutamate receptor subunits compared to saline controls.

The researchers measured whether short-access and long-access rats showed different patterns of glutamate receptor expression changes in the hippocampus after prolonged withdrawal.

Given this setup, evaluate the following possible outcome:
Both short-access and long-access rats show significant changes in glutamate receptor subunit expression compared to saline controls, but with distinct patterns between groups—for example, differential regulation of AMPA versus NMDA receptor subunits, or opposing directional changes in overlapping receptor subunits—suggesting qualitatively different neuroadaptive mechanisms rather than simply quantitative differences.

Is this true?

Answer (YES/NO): NO